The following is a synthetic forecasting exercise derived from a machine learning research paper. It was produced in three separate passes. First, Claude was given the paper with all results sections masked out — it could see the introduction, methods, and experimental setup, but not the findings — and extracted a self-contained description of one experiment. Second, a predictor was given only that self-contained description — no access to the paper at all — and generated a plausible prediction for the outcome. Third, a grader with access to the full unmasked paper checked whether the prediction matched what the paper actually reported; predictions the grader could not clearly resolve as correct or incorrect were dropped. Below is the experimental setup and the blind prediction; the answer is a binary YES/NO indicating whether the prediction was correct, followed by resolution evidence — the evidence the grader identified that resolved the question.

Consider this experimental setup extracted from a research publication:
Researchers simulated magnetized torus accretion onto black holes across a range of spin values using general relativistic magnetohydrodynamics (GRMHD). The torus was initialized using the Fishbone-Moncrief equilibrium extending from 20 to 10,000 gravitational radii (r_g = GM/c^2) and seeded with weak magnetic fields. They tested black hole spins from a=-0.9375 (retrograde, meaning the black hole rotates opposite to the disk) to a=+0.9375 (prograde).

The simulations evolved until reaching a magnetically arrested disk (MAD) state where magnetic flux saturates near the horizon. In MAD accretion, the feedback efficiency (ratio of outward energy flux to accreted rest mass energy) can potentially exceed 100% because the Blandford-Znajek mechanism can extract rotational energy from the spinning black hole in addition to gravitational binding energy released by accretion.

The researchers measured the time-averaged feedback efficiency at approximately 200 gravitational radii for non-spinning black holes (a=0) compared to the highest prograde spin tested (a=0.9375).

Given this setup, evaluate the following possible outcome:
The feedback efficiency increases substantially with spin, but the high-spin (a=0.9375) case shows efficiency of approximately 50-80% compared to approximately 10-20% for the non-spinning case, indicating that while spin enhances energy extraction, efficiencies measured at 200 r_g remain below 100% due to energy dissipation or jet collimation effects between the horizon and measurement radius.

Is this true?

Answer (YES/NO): NO